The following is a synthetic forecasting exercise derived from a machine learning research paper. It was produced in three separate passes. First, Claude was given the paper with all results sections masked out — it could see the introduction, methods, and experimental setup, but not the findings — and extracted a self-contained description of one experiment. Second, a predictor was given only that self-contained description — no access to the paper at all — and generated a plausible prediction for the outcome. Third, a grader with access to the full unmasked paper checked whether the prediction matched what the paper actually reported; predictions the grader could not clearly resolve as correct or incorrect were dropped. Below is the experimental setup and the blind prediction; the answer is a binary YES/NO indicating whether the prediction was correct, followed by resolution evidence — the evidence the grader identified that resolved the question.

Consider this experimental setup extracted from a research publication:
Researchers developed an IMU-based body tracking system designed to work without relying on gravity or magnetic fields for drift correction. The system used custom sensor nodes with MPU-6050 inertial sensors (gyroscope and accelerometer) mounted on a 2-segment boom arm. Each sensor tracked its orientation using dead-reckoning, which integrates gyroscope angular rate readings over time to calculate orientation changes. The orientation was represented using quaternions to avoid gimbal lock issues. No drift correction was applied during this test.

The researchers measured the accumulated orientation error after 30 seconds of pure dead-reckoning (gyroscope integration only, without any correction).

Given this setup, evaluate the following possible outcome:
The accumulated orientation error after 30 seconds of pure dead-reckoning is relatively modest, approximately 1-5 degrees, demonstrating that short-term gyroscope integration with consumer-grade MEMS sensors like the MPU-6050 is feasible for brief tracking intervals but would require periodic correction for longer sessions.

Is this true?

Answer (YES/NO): YES